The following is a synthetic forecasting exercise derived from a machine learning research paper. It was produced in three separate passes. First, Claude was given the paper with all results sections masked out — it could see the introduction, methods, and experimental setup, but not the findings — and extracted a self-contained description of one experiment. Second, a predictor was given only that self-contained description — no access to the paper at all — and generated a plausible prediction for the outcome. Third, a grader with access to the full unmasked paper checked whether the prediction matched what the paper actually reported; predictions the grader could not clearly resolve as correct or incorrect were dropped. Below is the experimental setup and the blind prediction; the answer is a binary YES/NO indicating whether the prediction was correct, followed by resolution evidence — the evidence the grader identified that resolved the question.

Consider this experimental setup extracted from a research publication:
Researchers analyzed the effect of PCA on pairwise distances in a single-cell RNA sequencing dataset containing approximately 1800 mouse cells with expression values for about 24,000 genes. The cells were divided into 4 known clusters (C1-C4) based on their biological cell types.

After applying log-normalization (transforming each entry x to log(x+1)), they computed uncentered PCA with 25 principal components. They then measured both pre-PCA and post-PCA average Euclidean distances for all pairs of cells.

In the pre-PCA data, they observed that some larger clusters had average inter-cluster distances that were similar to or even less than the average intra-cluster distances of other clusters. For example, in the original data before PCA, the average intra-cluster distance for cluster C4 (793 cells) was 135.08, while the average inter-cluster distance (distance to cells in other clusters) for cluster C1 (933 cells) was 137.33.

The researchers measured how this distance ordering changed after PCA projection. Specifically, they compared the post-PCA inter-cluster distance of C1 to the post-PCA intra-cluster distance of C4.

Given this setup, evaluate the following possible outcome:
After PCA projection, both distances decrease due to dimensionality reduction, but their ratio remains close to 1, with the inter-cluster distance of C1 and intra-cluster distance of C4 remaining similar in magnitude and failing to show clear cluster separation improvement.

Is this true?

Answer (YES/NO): NO